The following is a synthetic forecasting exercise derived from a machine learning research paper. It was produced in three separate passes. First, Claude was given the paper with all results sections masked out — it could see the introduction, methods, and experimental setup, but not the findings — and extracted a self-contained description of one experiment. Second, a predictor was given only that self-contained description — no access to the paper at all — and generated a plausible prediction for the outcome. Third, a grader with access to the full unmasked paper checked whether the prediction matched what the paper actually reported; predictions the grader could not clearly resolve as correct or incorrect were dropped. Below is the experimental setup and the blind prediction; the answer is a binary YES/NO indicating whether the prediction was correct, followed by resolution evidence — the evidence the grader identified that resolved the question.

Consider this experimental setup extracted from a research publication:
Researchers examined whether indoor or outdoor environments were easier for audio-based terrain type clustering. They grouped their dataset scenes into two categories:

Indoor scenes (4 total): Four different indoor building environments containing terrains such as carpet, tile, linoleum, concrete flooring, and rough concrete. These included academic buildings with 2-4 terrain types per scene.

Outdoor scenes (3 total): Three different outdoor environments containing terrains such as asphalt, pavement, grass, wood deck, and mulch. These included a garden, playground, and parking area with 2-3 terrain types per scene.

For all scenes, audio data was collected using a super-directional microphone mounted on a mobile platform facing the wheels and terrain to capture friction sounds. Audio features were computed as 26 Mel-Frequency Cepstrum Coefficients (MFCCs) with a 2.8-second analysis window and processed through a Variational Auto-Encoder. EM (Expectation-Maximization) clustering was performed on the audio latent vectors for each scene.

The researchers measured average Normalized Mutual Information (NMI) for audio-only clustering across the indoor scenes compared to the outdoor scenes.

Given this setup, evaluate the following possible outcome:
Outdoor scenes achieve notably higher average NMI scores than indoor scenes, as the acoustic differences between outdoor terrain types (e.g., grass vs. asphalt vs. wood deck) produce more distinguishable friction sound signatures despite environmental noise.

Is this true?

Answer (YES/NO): YES